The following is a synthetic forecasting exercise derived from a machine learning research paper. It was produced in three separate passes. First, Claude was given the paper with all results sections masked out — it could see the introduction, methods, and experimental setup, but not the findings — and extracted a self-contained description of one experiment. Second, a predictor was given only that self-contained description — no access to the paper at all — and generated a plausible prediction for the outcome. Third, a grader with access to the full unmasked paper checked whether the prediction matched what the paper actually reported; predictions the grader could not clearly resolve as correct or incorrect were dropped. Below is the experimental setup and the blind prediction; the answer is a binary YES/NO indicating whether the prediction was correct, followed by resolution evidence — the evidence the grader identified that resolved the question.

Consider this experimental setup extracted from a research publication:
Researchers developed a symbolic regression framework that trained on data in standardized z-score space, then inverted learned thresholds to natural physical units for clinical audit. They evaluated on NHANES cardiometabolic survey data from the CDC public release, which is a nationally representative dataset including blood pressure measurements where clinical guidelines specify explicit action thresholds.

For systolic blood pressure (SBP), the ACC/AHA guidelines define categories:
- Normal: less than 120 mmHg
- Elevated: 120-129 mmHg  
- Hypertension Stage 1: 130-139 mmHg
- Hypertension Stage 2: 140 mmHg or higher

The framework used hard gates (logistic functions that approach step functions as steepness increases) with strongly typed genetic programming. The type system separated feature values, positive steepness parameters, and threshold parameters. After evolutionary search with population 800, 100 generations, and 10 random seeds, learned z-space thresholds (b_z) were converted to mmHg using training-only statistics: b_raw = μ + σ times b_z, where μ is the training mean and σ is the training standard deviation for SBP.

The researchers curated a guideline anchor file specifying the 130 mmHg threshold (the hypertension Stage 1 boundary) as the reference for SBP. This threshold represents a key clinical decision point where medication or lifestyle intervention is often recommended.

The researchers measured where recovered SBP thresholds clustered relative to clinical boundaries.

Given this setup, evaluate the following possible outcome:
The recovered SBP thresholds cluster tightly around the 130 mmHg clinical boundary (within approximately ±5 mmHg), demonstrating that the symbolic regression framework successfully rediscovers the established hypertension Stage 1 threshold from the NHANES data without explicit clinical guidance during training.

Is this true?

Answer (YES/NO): YES